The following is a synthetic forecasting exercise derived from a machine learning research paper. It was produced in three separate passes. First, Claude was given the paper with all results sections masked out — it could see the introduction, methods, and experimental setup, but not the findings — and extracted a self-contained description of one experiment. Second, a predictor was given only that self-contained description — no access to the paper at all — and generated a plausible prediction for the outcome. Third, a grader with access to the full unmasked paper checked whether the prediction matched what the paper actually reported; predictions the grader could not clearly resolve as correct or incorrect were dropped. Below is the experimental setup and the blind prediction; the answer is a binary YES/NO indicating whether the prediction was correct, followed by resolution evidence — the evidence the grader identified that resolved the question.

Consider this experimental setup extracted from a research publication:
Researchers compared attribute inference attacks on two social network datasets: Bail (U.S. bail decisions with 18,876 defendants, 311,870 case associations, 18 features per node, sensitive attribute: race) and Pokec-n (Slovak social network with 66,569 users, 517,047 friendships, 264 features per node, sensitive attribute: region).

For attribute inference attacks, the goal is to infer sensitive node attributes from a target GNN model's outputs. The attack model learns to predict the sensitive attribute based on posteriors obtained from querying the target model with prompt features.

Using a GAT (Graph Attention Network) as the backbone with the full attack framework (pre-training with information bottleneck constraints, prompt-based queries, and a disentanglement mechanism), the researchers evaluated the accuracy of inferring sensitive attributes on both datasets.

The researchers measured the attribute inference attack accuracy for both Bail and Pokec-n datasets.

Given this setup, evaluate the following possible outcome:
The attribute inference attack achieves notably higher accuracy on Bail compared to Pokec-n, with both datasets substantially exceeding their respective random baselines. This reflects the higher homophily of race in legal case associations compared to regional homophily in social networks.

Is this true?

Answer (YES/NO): NO